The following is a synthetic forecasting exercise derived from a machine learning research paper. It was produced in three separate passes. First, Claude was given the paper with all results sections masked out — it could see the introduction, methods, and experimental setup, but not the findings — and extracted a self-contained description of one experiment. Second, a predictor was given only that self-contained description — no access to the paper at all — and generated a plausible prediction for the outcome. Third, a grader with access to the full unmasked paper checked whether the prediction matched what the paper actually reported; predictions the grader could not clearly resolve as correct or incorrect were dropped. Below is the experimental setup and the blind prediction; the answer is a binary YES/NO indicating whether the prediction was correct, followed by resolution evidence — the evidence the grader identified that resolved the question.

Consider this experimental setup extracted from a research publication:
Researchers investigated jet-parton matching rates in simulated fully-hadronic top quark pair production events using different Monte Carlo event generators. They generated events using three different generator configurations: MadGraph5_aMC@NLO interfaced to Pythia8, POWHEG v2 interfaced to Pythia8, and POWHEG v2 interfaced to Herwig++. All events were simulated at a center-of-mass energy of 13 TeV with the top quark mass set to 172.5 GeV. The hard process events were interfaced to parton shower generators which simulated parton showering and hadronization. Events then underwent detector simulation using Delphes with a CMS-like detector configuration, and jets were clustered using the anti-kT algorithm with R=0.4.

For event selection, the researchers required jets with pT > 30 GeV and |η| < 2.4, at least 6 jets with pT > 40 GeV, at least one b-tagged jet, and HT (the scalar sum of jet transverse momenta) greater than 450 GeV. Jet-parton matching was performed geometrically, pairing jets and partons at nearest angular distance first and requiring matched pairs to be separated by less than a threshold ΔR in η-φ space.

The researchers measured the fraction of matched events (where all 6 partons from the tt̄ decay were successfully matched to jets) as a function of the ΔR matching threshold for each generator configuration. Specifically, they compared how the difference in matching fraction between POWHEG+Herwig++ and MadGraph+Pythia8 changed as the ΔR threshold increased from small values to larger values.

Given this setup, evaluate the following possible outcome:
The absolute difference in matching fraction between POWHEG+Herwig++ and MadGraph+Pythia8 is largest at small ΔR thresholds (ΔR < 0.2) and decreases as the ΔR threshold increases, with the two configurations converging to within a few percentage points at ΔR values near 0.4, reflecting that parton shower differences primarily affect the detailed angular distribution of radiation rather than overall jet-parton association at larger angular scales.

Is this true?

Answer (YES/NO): YES